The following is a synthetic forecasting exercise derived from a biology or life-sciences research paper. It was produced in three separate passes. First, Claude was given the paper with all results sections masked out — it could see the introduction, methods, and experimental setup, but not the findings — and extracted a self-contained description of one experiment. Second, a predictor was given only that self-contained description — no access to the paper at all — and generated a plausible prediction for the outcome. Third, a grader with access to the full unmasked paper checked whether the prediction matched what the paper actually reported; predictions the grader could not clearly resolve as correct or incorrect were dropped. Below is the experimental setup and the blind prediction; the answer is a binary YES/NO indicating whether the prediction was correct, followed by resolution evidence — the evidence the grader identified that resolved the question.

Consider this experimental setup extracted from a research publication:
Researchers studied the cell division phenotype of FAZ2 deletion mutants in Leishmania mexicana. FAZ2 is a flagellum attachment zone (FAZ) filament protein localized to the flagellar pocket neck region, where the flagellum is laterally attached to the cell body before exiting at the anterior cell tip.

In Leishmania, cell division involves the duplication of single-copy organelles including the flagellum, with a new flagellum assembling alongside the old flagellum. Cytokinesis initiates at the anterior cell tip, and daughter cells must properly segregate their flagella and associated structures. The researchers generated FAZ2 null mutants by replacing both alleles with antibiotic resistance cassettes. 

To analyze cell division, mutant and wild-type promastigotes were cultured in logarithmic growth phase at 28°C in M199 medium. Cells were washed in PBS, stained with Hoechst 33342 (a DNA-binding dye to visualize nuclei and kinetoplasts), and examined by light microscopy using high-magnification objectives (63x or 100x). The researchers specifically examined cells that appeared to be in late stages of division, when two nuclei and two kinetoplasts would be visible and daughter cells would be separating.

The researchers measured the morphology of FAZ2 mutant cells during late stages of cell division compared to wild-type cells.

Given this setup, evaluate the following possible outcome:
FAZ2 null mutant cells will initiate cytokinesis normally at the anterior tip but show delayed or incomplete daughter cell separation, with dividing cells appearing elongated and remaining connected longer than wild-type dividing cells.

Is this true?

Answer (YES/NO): NO